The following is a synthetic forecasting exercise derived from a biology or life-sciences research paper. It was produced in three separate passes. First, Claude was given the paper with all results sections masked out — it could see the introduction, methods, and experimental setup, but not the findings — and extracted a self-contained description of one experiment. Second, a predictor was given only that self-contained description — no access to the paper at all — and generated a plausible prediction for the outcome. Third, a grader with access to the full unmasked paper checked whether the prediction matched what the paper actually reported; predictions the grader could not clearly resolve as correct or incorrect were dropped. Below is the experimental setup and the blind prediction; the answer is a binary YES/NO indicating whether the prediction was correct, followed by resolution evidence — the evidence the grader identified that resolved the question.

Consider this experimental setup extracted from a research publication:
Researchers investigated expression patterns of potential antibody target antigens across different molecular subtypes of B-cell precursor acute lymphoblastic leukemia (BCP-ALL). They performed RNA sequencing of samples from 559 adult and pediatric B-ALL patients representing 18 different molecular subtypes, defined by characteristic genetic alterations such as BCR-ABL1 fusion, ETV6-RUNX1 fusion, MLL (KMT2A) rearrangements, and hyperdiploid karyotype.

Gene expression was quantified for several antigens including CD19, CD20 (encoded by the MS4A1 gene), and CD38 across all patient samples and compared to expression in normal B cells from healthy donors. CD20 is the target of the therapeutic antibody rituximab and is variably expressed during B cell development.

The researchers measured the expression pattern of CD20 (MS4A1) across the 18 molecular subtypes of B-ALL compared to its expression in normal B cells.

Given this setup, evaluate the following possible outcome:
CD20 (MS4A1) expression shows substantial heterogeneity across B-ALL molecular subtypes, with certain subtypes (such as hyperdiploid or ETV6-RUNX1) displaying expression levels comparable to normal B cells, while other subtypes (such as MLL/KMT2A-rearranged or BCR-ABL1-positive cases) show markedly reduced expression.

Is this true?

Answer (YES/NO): NO